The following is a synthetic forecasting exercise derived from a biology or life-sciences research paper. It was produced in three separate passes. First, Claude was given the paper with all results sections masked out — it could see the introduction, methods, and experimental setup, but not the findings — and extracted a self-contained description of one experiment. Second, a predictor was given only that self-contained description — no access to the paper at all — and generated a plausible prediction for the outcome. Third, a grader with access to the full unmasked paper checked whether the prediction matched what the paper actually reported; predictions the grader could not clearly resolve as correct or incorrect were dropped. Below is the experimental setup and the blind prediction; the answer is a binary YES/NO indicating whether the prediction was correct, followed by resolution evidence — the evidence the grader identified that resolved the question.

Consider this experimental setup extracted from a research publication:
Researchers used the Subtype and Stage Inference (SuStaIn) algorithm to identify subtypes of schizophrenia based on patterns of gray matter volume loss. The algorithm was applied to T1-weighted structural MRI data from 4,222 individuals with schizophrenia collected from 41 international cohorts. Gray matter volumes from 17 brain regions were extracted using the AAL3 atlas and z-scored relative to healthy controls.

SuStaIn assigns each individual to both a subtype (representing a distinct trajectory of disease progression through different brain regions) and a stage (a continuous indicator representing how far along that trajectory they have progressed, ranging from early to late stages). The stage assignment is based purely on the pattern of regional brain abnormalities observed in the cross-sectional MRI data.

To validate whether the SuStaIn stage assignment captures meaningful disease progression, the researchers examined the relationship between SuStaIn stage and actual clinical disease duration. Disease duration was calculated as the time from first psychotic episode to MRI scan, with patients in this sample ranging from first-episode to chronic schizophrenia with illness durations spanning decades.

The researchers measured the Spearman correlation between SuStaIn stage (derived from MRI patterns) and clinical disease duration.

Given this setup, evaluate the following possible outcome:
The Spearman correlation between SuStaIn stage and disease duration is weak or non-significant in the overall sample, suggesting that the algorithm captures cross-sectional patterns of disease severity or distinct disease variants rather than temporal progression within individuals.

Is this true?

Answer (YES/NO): NO